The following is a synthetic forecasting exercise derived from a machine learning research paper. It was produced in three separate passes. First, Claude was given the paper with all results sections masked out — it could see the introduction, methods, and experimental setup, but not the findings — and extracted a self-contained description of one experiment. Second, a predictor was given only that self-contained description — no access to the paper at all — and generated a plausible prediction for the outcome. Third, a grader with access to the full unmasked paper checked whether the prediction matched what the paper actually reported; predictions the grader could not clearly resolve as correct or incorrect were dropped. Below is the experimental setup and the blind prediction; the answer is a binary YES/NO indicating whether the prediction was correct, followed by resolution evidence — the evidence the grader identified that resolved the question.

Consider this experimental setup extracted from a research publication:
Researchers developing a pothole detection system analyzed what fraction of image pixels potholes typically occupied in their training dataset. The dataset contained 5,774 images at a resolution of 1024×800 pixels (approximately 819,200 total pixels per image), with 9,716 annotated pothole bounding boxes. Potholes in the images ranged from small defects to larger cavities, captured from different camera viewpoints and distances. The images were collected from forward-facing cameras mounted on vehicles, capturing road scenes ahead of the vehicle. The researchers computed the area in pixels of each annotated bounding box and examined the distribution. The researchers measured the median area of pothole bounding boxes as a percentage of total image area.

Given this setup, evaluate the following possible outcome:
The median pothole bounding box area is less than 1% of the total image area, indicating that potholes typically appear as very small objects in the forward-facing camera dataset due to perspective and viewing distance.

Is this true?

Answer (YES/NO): YES